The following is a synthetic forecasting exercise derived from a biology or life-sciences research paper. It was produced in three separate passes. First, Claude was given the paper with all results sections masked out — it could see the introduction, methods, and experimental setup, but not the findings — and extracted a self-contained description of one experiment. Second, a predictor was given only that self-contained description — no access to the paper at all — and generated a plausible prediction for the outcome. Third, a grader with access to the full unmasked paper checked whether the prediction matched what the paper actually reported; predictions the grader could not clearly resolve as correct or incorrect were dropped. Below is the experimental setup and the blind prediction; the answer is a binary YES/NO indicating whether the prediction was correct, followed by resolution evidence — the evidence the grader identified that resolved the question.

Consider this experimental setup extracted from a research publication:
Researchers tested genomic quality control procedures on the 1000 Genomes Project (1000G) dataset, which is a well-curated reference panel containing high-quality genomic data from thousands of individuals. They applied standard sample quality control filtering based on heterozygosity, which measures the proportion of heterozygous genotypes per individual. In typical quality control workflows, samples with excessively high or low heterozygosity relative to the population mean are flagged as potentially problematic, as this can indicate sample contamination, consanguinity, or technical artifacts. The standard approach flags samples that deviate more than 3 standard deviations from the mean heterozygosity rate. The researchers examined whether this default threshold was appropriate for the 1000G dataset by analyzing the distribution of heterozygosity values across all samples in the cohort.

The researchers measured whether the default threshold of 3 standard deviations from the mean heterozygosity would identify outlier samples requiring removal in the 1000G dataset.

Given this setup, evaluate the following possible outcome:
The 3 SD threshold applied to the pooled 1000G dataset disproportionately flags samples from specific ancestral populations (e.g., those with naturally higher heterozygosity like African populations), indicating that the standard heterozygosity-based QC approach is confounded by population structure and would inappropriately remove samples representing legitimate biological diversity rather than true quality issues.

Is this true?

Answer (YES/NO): NO